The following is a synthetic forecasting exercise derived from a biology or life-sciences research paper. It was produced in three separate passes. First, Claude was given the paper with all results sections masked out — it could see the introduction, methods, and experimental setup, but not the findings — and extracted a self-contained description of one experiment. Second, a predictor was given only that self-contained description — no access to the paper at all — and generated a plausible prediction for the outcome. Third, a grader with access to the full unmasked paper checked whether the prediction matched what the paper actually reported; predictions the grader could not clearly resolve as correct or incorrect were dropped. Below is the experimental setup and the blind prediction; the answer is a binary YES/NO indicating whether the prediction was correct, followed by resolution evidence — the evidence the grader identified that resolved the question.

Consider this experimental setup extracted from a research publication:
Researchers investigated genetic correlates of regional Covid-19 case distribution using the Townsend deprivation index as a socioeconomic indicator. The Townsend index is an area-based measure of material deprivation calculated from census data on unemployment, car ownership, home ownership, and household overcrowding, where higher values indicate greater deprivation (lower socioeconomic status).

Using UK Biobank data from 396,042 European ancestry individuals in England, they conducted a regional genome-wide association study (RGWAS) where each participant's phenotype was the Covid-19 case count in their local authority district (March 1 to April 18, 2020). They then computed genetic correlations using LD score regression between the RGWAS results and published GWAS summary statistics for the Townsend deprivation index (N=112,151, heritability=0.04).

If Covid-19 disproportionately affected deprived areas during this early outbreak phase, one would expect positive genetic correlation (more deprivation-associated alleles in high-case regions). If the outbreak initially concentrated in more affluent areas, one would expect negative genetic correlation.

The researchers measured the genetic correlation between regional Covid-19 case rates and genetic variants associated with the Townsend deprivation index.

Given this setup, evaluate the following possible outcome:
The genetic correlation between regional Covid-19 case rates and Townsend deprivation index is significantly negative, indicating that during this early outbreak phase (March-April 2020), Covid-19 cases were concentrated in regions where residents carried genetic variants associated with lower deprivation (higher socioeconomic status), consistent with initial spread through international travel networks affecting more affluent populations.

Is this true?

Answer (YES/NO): YES